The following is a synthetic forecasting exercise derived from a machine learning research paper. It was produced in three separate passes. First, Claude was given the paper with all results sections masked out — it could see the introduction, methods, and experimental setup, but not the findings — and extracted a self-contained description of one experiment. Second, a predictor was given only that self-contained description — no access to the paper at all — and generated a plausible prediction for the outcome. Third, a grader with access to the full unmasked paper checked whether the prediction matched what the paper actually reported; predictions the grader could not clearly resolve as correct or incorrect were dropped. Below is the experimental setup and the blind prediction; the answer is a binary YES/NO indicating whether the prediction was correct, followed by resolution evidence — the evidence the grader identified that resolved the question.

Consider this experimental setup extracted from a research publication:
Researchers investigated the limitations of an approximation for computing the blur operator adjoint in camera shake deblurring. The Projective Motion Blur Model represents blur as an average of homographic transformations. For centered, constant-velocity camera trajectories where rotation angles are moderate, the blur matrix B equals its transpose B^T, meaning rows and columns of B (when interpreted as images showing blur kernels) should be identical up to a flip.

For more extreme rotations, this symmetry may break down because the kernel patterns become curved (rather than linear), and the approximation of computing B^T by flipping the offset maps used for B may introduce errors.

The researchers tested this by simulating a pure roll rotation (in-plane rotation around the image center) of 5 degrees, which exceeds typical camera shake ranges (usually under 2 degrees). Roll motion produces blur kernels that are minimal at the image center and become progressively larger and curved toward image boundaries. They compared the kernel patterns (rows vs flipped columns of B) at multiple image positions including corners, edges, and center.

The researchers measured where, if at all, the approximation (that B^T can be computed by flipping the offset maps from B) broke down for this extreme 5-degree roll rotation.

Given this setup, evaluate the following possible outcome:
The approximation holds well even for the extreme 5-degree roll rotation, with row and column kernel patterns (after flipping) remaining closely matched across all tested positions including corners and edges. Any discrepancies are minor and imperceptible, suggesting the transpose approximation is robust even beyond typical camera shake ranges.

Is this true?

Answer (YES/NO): NO